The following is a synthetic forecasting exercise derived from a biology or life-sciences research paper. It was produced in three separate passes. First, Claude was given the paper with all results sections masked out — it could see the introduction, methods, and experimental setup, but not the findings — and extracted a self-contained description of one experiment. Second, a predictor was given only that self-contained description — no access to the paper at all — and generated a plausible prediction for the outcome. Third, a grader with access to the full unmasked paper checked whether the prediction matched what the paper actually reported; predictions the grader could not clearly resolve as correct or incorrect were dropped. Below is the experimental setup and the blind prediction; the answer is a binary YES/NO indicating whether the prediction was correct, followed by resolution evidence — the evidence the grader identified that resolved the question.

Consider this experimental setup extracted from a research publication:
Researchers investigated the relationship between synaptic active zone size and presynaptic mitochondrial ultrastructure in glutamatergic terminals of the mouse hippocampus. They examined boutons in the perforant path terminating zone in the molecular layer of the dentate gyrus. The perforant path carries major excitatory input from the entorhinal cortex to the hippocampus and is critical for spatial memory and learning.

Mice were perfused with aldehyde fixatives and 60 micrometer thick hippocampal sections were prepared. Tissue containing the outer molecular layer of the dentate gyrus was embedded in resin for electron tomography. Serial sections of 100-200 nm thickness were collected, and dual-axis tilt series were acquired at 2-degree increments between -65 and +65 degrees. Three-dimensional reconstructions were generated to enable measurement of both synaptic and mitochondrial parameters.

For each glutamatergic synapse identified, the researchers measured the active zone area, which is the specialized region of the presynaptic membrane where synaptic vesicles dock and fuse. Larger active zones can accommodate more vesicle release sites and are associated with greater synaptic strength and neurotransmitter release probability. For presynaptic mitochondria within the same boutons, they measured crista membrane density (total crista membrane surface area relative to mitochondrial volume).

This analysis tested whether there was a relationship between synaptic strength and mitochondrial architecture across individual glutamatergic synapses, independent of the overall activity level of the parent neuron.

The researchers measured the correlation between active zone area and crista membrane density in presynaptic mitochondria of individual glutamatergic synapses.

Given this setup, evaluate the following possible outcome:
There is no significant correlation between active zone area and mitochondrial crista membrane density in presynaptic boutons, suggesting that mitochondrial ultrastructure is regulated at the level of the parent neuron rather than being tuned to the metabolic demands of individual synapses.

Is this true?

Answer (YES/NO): NO